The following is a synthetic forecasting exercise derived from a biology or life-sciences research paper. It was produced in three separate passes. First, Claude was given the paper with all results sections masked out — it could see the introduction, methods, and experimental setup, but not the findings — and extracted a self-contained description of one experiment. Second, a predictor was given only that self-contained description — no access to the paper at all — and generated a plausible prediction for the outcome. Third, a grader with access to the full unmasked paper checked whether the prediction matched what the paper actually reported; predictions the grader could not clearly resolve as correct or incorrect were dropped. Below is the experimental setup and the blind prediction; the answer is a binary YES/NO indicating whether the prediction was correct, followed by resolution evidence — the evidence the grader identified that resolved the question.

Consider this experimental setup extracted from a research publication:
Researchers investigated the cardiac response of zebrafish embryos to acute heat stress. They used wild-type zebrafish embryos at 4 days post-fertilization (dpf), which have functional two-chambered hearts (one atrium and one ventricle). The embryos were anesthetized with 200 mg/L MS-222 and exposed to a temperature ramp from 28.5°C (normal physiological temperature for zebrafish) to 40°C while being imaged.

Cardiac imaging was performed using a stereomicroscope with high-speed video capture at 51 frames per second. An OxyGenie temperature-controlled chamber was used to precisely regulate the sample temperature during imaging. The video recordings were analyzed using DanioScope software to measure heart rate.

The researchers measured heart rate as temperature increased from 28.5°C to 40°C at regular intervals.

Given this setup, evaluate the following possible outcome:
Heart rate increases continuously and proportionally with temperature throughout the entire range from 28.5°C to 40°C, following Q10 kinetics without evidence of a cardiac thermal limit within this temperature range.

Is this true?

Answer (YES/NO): NO